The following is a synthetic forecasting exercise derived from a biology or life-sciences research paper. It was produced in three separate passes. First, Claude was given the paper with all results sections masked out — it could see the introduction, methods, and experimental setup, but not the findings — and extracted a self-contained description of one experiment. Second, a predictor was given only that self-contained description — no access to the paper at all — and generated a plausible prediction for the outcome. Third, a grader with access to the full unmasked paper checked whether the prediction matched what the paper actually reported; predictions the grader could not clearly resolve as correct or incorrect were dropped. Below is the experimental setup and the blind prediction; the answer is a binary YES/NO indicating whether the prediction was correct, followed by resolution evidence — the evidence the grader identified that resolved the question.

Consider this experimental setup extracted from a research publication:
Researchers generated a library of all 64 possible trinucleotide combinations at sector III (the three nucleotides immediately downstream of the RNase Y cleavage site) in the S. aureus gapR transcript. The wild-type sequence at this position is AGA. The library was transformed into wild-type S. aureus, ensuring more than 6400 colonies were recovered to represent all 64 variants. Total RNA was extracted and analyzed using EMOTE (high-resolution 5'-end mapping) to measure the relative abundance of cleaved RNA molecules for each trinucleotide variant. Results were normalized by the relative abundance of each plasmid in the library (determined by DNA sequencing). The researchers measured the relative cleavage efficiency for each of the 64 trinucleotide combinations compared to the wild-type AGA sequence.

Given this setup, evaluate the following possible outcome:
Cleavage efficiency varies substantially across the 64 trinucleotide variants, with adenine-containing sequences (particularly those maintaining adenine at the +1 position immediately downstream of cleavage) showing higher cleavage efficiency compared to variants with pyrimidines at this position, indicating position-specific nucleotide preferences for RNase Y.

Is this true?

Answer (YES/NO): NO